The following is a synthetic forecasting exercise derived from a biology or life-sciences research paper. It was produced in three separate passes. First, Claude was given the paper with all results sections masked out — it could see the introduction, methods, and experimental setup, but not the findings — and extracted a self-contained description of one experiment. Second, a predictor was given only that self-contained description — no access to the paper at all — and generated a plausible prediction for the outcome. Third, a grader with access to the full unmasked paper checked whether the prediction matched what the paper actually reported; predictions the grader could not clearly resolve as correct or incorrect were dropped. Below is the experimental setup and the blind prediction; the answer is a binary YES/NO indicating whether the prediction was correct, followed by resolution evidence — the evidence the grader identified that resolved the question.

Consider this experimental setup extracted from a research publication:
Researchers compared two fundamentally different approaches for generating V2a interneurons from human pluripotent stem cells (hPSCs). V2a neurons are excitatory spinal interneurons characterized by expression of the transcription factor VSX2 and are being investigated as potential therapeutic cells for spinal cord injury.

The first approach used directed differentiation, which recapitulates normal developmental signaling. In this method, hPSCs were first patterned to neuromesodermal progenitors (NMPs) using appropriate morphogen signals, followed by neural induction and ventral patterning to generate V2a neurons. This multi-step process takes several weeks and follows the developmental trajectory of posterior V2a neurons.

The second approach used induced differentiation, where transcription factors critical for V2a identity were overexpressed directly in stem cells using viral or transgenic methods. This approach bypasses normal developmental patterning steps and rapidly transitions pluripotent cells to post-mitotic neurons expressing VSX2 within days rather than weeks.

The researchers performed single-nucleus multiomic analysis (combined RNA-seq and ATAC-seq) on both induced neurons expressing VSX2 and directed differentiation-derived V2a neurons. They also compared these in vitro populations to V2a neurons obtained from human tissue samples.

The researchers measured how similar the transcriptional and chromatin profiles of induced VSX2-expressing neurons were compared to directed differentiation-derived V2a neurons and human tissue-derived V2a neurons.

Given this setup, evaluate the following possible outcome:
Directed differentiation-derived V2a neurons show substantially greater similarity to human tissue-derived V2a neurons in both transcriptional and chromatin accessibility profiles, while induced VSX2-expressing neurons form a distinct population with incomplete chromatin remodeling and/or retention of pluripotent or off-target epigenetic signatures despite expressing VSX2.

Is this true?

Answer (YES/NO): YES